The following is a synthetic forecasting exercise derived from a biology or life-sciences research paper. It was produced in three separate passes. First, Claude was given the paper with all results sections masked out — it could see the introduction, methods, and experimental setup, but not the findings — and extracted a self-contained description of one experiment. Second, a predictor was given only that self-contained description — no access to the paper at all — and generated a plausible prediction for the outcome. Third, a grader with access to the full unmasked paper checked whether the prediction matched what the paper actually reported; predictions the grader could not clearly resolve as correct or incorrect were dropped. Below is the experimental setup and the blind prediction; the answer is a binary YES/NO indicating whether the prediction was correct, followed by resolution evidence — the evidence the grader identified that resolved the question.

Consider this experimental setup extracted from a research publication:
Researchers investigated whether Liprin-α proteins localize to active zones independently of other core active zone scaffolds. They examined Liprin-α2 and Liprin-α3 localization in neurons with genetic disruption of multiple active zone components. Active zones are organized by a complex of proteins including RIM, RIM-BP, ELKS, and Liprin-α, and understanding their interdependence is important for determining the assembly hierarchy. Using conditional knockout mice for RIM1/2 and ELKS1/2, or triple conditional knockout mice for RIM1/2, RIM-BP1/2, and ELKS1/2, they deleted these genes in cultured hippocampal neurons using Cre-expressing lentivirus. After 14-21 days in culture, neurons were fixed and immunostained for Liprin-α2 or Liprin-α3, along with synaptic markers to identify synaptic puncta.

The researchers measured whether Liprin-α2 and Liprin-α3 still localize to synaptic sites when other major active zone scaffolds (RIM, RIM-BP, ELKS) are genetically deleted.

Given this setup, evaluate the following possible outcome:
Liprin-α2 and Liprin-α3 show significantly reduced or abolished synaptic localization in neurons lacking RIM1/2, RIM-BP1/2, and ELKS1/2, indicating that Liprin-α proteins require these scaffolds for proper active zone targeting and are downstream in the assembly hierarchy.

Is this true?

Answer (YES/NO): NO